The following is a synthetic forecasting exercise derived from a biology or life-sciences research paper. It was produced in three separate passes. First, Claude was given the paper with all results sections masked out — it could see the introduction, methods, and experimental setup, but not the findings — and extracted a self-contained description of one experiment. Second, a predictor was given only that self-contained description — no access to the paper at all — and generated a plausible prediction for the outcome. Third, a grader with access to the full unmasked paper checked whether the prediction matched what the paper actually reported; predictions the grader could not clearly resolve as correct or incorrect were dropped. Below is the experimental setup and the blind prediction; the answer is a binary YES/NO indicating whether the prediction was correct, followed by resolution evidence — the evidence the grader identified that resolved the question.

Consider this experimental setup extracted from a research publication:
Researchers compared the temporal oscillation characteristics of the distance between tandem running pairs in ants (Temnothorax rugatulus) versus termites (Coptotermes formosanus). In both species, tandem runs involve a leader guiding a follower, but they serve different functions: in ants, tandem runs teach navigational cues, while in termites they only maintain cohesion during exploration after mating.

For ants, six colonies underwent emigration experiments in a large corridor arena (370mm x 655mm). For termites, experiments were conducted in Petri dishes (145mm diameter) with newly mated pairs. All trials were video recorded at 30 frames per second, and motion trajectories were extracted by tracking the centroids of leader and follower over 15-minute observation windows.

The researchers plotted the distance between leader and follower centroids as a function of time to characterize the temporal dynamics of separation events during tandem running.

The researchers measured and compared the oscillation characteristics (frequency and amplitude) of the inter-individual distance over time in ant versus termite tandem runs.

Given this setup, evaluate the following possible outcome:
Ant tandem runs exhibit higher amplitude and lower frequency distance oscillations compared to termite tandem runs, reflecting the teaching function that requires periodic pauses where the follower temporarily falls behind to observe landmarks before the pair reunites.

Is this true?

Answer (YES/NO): YES